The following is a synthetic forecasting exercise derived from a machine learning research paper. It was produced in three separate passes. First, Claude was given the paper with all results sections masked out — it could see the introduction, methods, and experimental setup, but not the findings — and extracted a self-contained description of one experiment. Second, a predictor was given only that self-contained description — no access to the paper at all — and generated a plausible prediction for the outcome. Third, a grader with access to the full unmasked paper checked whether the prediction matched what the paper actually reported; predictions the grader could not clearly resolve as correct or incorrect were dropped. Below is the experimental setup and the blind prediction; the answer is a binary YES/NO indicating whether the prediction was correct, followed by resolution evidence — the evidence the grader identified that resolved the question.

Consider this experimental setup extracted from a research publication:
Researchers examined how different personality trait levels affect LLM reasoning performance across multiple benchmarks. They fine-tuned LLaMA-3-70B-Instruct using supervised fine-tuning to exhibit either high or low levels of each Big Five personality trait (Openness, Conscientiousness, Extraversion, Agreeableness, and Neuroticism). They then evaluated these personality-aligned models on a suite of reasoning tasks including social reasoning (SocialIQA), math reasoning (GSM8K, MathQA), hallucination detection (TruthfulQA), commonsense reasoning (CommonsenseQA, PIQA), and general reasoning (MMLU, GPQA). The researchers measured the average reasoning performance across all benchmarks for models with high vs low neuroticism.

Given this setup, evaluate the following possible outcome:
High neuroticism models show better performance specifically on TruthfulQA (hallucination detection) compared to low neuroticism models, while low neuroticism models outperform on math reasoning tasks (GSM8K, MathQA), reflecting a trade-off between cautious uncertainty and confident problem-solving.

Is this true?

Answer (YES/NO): NO